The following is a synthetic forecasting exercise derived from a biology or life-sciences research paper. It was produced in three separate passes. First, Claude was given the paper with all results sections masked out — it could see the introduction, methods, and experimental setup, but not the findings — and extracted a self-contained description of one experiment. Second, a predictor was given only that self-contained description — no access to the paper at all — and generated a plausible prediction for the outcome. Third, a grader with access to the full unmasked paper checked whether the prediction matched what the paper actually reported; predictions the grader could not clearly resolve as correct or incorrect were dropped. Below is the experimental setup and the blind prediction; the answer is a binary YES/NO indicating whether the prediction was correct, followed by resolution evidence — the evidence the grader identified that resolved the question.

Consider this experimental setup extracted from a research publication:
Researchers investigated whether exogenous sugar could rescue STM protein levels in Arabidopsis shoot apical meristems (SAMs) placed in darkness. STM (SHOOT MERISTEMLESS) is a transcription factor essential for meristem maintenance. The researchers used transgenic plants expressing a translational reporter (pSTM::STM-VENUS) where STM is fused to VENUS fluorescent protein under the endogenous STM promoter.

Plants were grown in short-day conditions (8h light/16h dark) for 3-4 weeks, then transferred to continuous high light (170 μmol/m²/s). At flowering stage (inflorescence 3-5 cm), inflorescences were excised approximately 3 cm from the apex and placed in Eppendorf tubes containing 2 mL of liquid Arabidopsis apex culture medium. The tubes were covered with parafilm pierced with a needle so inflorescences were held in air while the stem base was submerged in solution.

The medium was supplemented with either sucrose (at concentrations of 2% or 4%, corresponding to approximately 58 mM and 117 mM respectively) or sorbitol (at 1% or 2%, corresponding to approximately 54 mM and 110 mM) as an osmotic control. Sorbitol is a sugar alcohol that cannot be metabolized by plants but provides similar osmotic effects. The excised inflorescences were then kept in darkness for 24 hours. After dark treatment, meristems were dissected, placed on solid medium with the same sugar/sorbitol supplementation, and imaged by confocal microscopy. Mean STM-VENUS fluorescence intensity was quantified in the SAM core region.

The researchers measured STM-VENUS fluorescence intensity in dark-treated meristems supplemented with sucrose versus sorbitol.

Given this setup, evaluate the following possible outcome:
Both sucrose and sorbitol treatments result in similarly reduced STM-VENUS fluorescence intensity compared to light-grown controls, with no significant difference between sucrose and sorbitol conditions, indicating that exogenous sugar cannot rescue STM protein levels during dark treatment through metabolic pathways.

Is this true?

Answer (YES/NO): NO